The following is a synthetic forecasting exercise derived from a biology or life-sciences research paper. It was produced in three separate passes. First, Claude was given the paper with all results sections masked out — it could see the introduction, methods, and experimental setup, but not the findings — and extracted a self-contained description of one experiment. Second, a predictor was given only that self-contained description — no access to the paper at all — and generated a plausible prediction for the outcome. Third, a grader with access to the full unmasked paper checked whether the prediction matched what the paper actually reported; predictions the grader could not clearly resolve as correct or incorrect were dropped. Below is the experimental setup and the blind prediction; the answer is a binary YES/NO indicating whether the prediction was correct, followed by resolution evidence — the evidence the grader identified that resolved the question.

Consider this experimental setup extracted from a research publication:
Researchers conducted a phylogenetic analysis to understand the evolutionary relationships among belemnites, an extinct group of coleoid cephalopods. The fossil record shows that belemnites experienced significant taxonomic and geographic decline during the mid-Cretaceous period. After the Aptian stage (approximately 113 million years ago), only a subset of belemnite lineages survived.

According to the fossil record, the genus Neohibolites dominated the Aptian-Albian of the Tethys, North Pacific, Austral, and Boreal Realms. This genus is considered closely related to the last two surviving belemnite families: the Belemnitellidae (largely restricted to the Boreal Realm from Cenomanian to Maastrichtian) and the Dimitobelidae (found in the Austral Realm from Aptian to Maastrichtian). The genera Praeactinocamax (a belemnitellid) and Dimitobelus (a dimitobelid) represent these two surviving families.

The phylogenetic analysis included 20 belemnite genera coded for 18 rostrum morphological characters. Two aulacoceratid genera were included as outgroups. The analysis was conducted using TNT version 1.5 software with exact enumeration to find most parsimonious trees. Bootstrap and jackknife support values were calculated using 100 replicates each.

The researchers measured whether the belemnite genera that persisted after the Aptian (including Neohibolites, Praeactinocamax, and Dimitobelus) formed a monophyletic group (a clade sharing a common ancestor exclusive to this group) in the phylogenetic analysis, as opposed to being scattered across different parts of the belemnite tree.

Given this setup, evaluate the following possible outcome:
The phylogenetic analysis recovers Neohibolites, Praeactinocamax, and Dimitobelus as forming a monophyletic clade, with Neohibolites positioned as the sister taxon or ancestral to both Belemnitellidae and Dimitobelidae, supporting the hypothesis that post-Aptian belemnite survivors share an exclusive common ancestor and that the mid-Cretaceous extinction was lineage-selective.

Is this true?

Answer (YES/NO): NO